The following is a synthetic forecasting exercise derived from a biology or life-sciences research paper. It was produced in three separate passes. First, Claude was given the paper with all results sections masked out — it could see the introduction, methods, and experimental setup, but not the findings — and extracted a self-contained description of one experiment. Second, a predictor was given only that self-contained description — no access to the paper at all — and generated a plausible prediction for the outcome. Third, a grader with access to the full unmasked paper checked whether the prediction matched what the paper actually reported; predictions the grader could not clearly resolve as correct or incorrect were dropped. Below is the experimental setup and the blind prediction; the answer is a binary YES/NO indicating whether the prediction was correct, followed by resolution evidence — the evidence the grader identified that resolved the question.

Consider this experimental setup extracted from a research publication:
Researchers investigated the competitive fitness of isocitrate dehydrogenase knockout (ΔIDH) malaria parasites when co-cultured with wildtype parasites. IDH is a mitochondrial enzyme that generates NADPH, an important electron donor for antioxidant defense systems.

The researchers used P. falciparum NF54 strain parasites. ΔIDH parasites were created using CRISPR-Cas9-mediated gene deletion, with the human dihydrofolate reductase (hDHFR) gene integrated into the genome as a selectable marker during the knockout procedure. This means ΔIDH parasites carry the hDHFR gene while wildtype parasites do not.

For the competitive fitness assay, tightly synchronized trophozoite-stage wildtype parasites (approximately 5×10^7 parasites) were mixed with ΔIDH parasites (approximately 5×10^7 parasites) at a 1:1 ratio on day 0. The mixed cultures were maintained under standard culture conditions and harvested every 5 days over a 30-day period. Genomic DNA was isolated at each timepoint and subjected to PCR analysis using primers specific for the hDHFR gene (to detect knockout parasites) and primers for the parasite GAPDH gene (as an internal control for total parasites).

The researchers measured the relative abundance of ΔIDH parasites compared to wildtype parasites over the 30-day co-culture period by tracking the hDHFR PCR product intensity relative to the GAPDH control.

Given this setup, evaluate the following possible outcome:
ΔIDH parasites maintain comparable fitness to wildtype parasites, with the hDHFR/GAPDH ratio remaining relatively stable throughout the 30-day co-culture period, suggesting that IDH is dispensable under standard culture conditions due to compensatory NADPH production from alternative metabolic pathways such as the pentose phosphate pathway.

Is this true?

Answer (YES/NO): NO